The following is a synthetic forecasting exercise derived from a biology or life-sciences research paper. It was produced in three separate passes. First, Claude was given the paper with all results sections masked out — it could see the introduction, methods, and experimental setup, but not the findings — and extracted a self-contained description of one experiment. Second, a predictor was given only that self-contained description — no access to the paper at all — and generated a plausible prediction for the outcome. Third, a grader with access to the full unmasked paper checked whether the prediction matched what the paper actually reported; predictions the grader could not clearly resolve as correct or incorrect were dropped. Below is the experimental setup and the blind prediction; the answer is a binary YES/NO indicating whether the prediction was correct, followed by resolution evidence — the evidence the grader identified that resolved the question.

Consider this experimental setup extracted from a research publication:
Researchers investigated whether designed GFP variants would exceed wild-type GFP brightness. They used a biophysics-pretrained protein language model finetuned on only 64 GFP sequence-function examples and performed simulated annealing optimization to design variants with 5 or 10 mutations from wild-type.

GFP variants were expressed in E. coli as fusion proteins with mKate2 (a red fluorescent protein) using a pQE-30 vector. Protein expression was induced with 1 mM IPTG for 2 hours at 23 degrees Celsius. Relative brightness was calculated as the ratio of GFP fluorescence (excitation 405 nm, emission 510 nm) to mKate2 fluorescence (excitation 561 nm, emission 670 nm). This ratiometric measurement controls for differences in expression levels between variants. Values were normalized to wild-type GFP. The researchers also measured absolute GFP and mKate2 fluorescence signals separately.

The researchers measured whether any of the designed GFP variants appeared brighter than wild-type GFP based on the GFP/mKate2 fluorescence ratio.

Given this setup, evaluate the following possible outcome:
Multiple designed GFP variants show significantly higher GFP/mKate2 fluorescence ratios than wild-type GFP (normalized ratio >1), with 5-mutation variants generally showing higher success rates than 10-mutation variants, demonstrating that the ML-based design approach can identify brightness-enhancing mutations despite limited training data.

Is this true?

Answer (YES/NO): NO